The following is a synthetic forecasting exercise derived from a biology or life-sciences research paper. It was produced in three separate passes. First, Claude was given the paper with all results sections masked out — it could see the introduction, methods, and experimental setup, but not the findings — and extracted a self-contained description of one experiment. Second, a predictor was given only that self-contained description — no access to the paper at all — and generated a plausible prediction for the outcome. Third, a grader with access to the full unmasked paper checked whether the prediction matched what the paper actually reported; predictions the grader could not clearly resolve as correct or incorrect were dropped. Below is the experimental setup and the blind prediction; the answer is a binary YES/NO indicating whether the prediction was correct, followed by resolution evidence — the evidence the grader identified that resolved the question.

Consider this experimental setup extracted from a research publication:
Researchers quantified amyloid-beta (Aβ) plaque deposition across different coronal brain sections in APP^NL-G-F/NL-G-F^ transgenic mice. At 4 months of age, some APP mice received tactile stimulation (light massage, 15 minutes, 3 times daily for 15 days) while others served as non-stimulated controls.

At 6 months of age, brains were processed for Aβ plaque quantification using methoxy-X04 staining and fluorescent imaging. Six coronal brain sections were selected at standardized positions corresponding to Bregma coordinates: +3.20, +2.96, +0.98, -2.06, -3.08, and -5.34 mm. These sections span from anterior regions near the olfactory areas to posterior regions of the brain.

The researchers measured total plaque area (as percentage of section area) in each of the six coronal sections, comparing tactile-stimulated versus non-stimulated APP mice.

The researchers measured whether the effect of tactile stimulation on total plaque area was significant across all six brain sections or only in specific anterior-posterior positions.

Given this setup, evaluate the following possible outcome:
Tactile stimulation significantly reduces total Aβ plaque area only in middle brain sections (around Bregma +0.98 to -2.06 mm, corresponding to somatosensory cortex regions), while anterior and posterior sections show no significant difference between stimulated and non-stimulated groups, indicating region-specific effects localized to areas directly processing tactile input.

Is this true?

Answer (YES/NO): NO